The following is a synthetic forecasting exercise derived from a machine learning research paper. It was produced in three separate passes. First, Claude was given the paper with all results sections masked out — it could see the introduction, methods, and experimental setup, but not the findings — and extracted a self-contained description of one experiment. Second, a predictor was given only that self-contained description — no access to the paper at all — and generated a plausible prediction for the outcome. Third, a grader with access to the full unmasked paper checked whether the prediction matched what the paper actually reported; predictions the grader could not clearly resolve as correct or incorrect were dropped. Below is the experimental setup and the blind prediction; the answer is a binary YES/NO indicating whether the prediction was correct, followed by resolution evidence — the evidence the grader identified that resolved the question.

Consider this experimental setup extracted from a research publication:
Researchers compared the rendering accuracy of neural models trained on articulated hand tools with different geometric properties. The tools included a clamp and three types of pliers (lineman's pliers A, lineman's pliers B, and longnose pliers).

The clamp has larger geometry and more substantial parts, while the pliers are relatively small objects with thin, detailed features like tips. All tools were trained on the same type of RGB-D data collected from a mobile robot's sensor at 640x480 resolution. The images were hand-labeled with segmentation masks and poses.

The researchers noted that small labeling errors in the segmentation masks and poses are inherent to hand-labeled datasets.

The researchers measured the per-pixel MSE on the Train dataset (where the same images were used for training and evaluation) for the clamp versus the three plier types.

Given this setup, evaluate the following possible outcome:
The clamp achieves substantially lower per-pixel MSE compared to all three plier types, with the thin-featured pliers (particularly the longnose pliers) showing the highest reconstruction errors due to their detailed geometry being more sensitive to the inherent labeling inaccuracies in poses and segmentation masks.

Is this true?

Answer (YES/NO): NO